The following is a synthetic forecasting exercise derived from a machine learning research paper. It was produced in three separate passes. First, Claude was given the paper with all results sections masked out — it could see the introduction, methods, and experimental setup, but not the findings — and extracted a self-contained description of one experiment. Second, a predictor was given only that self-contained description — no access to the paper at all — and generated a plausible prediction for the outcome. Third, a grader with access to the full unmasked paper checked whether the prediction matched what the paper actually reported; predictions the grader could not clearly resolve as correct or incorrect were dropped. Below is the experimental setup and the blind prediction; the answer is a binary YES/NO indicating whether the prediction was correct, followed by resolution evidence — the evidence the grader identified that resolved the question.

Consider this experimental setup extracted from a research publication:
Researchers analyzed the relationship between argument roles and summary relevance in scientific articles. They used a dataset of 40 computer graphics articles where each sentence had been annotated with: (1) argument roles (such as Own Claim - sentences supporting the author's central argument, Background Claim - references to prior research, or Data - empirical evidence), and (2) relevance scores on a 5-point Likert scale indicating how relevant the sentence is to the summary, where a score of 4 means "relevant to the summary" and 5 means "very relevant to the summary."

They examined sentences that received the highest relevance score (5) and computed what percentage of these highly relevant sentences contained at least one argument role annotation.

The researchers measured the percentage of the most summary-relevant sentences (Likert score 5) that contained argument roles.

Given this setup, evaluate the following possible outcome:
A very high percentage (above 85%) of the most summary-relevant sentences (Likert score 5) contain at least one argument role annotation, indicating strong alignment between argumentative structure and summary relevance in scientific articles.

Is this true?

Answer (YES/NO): YES